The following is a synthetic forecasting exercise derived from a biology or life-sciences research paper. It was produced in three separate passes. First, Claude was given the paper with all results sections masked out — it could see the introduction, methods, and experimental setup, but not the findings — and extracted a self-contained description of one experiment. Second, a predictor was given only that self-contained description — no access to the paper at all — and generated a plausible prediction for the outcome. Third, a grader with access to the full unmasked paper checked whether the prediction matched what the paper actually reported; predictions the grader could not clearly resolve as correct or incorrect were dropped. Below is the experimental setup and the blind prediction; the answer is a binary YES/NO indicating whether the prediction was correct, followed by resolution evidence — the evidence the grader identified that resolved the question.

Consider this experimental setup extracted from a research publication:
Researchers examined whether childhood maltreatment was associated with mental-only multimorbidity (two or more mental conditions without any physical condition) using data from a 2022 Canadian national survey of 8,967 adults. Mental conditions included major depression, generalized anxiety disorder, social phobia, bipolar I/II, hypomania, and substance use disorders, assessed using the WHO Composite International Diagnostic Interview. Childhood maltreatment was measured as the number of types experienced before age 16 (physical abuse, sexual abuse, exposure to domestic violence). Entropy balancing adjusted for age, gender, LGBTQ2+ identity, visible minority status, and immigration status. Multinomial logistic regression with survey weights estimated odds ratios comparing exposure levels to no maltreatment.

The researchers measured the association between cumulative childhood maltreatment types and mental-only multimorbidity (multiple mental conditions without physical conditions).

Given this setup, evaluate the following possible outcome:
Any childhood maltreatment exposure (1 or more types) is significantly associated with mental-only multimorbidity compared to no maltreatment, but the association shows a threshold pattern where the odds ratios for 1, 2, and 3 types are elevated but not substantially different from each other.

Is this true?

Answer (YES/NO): NO